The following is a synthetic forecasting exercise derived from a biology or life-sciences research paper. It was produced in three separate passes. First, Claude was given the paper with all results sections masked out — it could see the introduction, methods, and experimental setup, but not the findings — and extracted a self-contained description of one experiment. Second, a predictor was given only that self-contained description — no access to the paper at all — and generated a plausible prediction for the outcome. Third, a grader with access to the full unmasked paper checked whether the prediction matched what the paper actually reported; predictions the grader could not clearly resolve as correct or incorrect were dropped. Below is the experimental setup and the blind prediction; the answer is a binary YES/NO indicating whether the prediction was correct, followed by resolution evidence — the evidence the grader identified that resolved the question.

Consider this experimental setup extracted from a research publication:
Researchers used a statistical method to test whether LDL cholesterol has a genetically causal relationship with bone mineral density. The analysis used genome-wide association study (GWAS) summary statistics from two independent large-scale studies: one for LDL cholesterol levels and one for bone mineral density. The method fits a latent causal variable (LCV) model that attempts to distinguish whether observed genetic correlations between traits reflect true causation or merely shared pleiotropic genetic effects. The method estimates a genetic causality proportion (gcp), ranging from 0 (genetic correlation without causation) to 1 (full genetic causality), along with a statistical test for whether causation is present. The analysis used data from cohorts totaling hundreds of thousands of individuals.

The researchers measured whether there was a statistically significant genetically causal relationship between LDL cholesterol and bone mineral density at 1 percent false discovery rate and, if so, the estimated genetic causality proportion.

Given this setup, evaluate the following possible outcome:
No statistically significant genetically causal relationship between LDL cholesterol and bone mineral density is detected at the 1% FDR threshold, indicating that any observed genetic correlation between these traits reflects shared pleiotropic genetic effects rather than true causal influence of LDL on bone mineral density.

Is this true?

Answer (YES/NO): NO